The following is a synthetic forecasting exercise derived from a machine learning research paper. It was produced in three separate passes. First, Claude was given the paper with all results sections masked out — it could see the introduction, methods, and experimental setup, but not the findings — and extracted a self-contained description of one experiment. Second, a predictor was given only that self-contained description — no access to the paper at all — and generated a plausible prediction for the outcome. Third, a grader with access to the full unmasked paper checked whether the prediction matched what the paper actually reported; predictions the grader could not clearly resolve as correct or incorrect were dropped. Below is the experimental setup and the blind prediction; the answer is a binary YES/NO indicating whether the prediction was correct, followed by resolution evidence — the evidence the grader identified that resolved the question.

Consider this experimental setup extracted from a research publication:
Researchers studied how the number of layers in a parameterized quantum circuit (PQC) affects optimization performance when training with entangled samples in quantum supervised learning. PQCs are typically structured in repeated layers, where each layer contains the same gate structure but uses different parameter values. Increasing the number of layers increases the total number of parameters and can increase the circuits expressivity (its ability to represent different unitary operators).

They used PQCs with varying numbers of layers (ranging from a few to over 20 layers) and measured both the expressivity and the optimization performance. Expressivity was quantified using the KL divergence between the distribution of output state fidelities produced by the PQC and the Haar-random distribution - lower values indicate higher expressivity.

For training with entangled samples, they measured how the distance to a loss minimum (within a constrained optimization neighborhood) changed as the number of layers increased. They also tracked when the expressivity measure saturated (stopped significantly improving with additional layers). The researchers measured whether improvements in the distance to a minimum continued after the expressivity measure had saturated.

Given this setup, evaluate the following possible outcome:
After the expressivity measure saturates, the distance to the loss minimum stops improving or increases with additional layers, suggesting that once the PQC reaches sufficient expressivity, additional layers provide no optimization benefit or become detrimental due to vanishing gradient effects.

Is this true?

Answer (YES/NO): YES